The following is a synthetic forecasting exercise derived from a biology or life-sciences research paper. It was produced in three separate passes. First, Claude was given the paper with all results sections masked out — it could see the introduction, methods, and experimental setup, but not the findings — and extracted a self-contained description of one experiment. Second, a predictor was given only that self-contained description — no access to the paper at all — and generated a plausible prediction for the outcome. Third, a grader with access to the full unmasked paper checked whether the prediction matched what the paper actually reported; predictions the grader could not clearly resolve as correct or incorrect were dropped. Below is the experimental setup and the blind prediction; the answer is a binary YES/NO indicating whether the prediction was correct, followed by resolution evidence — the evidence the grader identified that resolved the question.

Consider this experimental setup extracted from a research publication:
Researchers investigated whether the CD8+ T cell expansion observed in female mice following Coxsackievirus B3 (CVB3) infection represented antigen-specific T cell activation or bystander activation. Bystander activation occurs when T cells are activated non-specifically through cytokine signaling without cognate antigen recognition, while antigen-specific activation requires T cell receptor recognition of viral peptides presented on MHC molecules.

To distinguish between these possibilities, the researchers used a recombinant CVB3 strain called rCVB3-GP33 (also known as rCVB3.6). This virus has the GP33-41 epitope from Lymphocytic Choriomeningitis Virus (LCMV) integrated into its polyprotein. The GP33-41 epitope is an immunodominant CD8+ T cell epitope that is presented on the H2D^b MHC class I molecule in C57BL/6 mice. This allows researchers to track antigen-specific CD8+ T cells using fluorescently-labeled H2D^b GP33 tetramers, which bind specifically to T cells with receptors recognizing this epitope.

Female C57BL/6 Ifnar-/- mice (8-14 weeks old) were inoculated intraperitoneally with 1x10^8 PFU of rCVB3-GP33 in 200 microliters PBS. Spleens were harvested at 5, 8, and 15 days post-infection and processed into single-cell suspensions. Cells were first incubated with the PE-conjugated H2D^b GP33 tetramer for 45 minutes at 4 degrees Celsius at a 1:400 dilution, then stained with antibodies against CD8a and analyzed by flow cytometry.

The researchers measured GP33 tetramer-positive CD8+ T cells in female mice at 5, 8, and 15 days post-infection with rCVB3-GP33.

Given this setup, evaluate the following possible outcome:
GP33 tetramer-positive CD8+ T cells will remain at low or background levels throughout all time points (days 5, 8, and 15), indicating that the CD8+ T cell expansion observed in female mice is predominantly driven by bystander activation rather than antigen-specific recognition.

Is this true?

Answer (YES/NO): NO